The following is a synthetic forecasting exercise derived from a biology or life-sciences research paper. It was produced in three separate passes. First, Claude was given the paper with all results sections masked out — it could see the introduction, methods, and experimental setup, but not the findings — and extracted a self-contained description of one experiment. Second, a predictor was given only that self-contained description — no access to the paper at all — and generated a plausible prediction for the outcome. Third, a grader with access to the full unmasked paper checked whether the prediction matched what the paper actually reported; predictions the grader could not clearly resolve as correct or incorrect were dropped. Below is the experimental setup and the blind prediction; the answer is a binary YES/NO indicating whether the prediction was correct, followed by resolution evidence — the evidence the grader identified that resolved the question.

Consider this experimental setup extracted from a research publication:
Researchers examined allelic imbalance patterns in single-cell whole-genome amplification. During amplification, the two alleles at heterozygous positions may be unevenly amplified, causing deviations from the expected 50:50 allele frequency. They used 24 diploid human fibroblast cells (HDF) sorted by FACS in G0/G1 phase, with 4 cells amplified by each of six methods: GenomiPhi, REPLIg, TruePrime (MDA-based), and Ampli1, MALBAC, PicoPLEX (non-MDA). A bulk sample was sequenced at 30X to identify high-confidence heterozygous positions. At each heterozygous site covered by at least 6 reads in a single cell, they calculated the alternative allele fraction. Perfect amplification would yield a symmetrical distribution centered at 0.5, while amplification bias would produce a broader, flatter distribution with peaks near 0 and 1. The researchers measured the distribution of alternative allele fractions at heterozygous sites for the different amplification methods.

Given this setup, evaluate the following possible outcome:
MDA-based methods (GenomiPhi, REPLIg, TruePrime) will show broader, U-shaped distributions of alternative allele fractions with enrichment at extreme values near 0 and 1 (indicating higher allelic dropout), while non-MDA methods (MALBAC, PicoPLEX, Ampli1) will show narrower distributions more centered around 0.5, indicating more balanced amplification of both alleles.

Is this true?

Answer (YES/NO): YES